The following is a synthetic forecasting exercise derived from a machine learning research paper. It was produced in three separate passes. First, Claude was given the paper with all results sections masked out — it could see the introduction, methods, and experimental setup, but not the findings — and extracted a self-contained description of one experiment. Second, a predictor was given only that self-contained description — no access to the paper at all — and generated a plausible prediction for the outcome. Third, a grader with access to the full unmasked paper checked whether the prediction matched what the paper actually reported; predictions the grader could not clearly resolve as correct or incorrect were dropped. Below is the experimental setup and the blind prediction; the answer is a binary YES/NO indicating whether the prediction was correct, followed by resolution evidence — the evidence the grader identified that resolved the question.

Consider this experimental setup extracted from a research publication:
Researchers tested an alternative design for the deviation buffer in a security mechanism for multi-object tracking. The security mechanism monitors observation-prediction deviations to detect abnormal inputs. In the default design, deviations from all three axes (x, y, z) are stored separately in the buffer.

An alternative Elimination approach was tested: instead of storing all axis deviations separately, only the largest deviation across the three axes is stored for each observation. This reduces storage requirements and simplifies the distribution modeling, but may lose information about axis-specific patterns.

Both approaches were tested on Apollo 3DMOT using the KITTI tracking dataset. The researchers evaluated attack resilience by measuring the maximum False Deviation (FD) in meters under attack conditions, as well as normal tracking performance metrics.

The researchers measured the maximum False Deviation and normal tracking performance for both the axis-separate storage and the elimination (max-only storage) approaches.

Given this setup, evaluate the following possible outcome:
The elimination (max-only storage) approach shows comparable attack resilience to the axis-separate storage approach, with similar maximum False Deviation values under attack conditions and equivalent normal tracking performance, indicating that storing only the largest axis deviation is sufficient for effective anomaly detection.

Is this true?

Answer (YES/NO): NO